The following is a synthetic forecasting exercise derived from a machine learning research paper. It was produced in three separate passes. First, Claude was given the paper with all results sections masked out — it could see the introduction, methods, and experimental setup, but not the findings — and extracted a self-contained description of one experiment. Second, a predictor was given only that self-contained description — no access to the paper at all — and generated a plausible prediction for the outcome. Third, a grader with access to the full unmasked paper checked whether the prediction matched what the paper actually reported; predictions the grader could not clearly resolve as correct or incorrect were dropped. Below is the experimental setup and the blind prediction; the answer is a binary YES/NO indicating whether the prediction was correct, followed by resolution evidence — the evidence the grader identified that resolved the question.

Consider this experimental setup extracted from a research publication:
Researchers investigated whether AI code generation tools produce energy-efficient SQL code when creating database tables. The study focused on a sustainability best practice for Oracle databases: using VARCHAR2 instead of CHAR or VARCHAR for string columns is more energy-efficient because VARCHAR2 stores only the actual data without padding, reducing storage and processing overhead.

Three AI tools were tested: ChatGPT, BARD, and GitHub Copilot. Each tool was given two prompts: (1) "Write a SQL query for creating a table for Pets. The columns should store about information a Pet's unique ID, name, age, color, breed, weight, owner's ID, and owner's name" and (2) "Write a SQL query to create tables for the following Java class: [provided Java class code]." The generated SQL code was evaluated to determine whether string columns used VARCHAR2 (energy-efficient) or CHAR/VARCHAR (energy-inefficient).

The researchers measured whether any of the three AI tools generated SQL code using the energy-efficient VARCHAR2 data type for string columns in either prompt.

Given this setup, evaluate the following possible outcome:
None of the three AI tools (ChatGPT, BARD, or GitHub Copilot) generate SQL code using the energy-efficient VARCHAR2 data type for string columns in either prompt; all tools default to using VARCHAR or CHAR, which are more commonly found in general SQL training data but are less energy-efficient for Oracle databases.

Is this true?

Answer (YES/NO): YES